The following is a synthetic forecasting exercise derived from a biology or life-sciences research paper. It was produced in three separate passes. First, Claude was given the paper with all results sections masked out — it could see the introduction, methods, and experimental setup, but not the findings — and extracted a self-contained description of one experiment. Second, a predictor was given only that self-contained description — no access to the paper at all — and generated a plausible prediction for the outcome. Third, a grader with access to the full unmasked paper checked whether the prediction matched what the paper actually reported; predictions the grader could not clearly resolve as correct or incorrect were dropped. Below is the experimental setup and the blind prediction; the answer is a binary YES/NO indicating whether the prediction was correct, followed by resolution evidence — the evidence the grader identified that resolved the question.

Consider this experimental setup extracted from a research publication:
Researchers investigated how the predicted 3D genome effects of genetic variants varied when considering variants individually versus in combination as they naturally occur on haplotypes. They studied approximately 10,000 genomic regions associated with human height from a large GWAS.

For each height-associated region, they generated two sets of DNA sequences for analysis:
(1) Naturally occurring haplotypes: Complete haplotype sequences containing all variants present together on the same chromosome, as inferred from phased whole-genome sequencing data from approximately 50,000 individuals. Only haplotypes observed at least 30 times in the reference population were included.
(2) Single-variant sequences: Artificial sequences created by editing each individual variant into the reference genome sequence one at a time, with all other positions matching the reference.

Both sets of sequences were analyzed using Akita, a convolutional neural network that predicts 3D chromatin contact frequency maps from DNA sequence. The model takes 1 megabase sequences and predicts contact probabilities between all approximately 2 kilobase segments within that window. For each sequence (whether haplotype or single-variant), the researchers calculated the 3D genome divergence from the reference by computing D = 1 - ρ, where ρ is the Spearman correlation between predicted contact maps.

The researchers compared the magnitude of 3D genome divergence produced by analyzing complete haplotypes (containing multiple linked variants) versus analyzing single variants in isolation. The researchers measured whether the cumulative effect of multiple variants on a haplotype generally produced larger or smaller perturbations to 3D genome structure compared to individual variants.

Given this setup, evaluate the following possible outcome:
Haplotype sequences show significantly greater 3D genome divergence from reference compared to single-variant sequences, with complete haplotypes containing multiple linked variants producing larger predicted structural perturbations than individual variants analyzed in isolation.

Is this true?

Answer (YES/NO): YES